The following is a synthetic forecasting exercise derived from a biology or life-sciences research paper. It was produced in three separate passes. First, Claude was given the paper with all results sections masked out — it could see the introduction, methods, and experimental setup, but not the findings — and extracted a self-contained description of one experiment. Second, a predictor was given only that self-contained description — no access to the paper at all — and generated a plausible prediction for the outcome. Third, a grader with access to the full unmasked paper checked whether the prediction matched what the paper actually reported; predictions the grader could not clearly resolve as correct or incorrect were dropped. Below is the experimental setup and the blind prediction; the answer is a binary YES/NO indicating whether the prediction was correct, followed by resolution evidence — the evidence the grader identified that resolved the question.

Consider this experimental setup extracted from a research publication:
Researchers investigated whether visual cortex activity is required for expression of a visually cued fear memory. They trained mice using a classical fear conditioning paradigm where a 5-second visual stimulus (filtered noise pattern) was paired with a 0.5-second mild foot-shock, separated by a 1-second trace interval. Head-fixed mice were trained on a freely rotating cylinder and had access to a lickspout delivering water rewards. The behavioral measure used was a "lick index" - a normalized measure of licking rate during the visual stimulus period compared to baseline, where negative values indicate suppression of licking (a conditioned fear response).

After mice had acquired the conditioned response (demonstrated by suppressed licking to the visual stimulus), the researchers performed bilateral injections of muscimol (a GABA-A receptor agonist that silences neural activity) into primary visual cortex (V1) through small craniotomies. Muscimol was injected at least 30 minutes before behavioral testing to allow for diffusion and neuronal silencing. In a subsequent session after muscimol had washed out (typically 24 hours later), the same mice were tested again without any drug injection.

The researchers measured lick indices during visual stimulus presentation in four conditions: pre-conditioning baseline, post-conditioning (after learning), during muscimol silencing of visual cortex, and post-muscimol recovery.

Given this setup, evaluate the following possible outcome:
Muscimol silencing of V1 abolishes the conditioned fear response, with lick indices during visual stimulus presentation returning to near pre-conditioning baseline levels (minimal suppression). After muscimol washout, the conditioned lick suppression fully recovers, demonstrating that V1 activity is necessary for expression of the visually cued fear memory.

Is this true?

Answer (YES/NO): YES